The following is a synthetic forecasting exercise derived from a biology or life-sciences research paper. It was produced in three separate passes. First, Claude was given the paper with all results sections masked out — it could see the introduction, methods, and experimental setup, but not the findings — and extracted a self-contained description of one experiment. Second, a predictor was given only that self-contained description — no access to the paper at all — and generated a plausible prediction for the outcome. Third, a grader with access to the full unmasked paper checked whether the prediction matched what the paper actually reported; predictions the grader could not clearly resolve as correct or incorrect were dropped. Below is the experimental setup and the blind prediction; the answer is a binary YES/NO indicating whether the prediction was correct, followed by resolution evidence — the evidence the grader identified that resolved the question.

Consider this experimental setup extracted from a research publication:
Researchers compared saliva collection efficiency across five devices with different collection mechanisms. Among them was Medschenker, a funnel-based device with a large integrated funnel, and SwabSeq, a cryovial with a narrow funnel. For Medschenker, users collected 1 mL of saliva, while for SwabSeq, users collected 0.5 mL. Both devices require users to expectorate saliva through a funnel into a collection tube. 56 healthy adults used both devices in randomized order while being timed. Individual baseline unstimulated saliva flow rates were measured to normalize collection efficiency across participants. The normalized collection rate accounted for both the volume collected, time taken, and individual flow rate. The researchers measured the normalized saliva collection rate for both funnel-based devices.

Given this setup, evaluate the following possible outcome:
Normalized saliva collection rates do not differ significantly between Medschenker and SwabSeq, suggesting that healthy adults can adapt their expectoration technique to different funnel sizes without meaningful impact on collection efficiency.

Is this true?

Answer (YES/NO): NO